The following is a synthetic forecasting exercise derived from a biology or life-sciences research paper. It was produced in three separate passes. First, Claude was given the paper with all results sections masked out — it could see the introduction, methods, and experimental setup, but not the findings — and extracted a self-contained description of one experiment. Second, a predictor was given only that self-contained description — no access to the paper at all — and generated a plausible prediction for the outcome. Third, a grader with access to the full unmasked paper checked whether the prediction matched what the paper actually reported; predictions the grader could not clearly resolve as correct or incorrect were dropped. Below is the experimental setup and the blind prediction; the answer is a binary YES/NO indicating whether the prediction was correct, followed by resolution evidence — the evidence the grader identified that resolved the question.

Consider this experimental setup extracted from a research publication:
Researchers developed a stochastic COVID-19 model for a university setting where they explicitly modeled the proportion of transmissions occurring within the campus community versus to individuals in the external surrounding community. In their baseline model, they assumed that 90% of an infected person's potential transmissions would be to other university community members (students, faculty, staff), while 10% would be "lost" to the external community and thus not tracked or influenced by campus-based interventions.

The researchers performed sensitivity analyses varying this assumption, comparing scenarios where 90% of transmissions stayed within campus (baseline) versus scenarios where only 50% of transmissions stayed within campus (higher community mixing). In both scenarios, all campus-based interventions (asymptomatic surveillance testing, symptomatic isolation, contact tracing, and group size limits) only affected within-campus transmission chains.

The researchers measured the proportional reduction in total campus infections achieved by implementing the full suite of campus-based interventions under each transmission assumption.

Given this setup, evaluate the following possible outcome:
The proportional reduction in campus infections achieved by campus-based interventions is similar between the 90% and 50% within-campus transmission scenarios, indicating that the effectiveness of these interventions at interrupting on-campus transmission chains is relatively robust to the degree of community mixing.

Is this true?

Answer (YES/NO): NO